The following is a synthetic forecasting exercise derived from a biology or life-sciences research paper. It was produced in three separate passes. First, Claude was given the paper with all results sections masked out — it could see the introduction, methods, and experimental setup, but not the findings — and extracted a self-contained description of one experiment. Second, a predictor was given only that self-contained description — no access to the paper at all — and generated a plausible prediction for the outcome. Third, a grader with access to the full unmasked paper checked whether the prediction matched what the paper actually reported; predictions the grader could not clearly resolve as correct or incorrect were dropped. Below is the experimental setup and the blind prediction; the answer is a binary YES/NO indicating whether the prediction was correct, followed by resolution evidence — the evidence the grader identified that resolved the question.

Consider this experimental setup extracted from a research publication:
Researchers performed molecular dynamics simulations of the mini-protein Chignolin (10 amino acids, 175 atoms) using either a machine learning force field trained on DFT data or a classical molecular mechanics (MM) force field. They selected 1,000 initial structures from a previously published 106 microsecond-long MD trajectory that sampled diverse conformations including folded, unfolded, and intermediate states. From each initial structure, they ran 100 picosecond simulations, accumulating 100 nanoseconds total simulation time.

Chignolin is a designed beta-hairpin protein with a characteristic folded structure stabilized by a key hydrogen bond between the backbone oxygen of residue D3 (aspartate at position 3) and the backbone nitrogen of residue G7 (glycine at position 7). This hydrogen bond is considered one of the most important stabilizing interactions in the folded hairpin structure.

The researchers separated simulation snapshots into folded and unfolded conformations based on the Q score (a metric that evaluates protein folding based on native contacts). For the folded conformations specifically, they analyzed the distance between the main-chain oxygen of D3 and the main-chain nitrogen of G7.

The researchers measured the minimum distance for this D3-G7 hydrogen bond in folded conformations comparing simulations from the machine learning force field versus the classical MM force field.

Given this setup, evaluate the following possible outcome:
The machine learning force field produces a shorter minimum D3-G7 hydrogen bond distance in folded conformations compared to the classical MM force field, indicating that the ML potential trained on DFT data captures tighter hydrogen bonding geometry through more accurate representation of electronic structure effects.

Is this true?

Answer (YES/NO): YES